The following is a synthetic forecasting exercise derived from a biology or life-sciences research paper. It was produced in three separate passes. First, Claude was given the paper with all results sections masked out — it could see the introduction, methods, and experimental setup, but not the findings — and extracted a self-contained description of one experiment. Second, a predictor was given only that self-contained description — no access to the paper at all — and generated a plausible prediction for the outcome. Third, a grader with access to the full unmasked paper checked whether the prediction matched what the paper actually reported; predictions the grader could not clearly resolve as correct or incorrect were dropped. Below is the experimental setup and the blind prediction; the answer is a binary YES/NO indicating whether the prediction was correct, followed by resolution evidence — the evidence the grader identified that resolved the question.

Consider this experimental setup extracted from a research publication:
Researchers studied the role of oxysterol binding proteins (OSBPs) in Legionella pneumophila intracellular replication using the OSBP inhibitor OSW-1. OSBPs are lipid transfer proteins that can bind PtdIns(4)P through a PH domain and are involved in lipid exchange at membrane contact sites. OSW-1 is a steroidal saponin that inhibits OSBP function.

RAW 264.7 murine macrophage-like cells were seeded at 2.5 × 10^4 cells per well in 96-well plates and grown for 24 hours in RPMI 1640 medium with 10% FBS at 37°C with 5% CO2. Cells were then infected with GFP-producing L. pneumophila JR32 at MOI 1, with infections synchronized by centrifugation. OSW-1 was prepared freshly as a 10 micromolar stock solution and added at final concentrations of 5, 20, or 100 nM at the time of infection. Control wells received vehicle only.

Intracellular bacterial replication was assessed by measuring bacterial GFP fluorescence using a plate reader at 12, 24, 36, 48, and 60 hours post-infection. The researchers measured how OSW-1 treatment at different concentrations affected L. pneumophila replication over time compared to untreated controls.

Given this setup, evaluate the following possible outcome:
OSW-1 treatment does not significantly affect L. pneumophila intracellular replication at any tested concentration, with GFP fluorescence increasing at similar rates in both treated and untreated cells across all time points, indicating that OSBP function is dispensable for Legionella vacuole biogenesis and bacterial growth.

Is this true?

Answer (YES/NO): NO